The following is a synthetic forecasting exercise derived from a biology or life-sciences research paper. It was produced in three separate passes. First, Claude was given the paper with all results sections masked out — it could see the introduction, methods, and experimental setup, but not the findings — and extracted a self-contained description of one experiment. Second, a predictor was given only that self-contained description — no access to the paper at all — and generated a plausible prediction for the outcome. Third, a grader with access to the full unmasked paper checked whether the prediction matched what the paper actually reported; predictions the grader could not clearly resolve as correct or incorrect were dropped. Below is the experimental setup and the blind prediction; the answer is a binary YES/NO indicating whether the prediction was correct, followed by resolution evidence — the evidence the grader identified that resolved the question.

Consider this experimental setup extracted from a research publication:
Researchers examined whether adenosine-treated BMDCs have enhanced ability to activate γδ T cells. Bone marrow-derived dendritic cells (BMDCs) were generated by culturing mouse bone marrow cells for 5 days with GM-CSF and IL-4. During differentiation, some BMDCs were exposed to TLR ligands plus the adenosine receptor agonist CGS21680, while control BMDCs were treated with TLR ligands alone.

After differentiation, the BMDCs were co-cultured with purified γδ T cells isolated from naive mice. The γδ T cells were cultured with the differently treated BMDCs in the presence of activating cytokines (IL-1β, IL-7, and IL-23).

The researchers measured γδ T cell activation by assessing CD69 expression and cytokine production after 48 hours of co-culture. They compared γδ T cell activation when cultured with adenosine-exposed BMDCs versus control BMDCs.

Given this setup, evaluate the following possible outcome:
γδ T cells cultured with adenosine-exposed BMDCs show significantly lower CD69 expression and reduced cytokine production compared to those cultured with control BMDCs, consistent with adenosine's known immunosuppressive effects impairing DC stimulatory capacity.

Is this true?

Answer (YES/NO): NO